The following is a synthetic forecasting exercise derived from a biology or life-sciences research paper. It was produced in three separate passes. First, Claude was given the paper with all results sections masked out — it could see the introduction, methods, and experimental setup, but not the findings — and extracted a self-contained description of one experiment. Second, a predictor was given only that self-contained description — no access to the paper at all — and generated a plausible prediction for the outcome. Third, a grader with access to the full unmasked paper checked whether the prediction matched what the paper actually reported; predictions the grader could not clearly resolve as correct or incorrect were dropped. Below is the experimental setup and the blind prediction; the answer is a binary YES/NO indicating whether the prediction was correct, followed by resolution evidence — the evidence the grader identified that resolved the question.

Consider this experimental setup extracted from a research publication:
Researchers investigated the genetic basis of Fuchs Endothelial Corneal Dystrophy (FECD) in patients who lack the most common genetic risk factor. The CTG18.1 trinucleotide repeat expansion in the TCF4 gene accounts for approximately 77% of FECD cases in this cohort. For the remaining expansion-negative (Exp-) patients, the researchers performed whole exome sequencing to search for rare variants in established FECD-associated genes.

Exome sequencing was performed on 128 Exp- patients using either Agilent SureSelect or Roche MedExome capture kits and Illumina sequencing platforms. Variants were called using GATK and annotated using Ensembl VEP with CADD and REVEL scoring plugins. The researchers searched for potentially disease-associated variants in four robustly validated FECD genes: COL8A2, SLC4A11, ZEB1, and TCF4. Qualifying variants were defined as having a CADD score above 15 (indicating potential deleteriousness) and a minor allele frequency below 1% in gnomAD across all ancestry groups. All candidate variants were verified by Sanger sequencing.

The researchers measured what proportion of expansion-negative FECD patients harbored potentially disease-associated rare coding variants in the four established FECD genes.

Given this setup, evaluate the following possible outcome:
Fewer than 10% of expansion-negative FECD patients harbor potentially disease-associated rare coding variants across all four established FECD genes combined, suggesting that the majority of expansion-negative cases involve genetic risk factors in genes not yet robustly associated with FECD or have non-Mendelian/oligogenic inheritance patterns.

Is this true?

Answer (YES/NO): NO